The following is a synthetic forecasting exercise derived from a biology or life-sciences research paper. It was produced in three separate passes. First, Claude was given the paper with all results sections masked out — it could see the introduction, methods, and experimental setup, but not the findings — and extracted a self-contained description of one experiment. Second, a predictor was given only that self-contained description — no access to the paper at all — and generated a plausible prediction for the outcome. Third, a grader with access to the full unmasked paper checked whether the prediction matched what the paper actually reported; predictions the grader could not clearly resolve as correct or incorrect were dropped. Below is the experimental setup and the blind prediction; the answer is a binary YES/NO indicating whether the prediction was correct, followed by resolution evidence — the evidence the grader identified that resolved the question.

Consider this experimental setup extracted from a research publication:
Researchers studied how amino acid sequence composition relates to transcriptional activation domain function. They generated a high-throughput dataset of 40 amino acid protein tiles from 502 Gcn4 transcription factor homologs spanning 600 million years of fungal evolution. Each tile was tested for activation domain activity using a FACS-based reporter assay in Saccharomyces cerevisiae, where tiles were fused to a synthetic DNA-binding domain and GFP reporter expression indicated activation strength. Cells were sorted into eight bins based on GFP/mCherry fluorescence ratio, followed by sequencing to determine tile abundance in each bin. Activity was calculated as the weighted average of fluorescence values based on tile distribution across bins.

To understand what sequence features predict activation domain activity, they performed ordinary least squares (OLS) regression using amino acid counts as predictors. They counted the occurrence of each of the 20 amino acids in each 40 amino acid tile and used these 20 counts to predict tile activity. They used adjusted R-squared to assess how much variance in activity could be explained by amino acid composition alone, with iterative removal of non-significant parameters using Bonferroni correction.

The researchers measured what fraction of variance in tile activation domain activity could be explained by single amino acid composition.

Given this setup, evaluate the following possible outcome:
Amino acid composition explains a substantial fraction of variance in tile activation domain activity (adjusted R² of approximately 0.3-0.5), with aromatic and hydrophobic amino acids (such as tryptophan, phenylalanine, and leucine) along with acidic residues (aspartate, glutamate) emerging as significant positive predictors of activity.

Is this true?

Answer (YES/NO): YES